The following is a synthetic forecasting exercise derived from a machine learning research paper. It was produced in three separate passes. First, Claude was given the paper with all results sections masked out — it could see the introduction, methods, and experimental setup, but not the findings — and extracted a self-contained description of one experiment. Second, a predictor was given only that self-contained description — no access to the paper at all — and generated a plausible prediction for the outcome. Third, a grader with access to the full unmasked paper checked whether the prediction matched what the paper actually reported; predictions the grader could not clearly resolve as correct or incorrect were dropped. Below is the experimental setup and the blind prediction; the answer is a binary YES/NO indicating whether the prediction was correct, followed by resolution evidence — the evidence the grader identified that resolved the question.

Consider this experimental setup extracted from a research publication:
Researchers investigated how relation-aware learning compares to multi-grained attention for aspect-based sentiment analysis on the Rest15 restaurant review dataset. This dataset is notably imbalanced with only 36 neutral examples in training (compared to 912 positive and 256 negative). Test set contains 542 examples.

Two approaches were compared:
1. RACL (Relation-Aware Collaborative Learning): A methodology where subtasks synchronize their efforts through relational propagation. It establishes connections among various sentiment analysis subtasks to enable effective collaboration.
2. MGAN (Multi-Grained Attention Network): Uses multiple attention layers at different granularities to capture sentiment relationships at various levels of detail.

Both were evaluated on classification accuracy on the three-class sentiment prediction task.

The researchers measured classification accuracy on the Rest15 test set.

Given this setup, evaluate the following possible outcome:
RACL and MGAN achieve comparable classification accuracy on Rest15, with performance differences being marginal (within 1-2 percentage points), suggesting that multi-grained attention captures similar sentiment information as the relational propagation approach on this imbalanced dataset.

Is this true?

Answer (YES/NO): NO